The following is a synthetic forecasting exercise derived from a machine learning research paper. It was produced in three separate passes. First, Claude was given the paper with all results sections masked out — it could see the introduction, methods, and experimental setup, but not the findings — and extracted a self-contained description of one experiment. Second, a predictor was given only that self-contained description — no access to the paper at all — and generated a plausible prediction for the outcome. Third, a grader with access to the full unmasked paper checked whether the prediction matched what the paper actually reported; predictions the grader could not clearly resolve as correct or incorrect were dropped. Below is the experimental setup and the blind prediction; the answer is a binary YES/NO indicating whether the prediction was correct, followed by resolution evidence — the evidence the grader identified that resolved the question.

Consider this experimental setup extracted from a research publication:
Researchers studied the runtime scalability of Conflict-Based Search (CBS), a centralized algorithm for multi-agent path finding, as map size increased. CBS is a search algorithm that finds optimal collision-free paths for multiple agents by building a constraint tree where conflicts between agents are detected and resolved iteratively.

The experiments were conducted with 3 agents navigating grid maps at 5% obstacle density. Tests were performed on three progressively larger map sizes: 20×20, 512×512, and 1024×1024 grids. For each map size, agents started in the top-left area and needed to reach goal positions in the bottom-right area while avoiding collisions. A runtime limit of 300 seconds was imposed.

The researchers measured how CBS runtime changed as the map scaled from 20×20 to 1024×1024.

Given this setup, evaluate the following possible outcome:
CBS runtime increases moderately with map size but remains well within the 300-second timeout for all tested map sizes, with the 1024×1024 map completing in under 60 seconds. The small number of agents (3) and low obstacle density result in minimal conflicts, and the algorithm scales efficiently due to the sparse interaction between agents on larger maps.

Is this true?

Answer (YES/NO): NO